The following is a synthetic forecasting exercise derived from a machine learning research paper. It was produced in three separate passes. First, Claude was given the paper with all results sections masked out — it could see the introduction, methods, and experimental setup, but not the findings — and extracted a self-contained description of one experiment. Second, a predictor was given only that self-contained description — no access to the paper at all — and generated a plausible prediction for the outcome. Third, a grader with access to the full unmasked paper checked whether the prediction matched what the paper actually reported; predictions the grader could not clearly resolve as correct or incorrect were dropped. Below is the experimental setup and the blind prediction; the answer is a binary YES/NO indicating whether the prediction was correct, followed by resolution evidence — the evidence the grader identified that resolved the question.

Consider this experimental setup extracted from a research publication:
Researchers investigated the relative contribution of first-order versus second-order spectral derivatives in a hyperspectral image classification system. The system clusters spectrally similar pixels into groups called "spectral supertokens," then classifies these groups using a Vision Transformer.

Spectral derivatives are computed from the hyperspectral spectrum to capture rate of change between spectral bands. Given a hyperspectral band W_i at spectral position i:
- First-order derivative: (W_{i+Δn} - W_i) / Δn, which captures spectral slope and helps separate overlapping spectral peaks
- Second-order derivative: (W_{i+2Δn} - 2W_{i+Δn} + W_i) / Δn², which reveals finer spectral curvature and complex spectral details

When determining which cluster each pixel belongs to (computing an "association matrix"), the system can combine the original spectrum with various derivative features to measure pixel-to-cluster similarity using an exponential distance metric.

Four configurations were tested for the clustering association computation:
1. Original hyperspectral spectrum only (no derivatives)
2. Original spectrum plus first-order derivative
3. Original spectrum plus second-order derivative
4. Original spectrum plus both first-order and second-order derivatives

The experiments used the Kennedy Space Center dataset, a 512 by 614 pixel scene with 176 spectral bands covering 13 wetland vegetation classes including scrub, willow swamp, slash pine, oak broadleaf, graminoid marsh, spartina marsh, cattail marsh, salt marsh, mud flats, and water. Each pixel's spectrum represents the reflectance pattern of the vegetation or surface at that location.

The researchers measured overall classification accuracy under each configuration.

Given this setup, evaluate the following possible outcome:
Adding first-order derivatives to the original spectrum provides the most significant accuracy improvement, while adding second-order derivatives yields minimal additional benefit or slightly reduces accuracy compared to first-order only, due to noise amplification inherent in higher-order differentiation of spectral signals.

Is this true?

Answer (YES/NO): YES